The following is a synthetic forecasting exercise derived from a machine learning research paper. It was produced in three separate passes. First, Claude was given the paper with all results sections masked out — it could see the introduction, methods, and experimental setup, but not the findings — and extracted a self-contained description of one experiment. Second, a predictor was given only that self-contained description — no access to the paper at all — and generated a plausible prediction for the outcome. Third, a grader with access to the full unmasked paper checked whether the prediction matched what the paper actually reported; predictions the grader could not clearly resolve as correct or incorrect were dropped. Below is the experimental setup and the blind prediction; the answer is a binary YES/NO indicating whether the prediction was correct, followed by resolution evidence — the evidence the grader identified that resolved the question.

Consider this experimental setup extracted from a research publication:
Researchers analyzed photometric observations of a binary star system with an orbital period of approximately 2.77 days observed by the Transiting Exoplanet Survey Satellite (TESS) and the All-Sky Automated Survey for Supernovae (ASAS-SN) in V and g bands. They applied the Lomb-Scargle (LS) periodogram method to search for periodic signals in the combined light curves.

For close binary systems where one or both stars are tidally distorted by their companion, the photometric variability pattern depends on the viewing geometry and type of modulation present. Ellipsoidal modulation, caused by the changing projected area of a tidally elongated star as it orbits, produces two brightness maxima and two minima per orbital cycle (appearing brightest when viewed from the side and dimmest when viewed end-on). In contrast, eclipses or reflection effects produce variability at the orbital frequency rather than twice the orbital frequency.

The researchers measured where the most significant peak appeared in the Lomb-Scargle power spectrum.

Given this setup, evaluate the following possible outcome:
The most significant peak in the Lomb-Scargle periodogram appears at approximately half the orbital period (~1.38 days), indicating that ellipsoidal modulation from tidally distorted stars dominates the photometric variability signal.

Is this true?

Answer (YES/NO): YES